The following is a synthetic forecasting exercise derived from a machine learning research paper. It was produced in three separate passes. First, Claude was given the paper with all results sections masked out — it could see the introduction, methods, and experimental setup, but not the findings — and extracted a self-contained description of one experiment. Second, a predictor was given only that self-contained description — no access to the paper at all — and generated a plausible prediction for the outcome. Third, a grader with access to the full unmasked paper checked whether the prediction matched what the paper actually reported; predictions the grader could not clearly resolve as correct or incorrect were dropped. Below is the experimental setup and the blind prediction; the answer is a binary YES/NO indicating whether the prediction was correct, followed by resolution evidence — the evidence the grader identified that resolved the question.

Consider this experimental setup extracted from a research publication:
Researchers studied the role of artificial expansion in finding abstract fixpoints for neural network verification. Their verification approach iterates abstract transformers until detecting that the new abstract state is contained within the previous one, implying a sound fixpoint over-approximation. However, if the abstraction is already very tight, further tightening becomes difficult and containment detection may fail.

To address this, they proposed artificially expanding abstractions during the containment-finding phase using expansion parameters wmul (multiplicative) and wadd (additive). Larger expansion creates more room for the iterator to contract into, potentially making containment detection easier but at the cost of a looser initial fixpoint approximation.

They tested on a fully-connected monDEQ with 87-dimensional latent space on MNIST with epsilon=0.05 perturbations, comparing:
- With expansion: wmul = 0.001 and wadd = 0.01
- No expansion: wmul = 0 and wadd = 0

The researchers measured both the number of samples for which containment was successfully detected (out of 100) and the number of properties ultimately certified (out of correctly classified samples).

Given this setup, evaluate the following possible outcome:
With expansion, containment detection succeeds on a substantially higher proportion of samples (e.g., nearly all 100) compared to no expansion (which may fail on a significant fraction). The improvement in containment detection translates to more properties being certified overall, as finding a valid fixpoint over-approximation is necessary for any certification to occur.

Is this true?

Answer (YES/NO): YES